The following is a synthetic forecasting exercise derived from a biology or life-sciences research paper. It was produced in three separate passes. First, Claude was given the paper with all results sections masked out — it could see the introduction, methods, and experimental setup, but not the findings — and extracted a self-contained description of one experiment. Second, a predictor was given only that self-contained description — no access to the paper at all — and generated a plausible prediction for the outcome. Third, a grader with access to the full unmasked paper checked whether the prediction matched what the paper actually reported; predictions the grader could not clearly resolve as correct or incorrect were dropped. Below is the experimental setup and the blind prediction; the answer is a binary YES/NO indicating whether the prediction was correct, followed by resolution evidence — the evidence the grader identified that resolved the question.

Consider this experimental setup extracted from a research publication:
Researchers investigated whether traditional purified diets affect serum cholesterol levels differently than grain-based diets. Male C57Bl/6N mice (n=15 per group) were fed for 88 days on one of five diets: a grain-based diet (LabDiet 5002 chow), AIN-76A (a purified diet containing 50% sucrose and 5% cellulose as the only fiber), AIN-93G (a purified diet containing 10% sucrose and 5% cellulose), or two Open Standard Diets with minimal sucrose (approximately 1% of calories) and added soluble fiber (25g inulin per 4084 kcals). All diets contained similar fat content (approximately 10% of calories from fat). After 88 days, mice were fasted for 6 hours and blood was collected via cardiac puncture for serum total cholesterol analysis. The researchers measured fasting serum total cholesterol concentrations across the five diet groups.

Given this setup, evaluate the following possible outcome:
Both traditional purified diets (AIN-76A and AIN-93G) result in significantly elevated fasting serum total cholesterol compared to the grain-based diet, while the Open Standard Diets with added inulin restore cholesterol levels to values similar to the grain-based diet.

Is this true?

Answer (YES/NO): NO